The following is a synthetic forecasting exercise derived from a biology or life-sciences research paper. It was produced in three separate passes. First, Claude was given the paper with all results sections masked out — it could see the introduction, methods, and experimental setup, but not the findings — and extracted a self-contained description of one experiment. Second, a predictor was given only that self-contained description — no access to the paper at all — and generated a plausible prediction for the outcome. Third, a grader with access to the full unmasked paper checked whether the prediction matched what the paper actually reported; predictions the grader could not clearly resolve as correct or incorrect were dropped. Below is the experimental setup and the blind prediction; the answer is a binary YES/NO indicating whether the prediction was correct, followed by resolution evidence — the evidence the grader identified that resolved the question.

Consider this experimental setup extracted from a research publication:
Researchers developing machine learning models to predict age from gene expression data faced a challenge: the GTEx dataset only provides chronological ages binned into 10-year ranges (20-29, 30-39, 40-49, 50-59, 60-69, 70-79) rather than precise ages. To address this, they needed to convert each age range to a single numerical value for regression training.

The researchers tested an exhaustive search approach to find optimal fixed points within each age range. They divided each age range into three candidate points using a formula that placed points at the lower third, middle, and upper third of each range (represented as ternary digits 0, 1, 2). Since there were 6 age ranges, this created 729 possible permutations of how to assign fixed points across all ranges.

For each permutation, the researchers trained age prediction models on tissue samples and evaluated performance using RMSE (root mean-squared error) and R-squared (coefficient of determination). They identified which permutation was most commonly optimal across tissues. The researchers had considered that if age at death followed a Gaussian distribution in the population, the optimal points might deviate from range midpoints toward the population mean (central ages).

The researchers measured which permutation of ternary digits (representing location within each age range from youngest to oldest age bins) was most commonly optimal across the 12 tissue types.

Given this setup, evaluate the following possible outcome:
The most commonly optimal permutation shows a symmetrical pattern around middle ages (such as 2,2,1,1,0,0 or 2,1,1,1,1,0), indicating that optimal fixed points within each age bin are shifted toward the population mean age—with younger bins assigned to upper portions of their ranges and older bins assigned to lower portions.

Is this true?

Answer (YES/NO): YES